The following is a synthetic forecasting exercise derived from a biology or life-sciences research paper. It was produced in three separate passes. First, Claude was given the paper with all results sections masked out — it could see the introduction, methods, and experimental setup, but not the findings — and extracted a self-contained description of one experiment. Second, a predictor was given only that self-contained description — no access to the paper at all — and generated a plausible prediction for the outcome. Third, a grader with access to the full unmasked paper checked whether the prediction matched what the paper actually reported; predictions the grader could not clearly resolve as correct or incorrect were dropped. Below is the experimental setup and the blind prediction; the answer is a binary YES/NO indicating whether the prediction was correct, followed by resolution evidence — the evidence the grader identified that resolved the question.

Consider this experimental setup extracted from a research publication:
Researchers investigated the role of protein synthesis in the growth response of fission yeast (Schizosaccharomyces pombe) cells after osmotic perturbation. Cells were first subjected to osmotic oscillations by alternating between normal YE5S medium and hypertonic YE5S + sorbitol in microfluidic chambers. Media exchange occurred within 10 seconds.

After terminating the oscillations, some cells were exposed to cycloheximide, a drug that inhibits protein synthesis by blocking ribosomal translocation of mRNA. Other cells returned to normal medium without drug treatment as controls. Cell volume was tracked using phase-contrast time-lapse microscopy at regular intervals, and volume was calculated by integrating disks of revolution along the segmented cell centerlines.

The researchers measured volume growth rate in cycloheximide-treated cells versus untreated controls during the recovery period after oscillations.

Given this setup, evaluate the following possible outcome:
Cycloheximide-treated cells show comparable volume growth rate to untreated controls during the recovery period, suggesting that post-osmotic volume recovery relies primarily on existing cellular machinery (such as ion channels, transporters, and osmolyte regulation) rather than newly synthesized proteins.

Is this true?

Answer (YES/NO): NO